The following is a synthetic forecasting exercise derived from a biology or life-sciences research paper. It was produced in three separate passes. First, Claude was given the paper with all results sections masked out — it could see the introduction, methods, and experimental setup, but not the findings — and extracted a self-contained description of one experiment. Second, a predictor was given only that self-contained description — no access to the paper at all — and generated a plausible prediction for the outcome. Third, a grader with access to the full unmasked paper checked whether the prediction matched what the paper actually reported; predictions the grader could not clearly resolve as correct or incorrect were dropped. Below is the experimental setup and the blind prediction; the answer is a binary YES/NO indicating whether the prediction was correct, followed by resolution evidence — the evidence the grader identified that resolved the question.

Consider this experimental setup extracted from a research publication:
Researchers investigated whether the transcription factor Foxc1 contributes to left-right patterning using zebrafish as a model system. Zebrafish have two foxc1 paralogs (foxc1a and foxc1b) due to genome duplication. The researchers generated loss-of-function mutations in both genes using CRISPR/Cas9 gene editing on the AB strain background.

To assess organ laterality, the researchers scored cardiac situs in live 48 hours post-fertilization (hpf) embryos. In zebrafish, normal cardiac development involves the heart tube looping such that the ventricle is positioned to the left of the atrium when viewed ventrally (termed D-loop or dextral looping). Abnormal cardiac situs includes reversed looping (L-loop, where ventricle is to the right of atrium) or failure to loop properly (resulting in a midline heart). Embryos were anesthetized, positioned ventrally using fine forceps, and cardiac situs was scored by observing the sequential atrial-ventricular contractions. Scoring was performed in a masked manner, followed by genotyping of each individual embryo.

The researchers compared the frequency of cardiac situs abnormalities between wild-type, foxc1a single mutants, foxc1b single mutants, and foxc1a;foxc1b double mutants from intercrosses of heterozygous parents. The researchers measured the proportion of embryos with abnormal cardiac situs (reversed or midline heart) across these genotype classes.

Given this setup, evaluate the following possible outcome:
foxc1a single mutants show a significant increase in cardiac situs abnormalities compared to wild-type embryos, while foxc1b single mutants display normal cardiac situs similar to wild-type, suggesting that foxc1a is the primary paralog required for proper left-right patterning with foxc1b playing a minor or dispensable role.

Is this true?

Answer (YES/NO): NO